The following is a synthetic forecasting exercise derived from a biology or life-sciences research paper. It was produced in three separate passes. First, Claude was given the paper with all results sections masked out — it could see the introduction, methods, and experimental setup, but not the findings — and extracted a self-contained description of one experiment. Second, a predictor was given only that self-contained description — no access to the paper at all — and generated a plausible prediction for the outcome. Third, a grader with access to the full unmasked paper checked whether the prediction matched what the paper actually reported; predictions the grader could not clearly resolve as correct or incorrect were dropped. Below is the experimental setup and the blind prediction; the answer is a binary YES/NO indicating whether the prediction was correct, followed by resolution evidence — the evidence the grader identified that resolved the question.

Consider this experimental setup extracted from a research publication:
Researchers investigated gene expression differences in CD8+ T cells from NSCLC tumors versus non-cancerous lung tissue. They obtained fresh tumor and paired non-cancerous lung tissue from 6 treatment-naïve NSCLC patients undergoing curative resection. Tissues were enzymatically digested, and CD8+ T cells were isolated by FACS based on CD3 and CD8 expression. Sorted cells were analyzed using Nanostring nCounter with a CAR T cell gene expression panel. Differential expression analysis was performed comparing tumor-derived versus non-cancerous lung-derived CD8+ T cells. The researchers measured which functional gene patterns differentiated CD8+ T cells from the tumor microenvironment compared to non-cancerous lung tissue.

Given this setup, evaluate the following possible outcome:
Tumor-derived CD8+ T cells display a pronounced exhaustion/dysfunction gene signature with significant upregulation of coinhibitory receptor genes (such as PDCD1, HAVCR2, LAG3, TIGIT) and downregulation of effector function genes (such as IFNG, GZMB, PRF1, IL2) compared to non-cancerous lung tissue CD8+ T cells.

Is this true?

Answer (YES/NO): NO